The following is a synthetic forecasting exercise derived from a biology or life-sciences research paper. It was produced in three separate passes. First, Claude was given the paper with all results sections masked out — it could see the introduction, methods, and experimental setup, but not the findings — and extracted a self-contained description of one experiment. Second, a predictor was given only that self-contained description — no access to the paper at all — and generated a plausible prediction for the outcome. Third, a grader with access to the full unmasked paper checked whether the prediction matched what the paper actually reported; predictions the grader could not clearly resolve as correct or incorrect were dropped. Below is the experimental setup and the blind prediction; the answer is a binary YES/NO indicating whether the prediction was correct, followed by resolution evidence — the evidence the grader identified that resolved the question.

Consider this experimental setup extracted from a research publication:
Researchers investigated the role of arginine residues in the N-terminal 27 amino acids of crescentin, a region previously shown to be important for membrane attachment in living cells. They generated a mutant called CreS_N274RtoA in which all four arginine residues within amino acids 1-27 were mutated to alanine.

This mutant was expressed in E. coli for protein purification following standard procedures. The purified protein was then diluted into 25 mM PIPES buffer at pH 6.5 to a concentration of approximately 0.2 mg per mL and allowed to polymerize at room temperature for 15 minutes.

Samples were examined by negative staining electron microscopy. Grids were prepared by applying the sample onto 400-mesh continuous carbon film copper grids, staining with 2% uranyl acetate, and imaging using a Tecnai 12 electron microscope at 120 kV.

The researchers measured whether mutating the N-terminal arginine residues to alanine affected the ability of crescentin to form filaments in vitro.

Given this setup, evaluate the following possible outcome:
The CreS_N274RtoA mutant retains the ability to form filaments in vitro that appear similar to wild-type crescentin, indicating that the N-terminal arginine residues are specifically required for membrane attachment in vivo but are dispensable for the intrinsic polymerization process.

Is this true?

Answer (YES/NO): YES